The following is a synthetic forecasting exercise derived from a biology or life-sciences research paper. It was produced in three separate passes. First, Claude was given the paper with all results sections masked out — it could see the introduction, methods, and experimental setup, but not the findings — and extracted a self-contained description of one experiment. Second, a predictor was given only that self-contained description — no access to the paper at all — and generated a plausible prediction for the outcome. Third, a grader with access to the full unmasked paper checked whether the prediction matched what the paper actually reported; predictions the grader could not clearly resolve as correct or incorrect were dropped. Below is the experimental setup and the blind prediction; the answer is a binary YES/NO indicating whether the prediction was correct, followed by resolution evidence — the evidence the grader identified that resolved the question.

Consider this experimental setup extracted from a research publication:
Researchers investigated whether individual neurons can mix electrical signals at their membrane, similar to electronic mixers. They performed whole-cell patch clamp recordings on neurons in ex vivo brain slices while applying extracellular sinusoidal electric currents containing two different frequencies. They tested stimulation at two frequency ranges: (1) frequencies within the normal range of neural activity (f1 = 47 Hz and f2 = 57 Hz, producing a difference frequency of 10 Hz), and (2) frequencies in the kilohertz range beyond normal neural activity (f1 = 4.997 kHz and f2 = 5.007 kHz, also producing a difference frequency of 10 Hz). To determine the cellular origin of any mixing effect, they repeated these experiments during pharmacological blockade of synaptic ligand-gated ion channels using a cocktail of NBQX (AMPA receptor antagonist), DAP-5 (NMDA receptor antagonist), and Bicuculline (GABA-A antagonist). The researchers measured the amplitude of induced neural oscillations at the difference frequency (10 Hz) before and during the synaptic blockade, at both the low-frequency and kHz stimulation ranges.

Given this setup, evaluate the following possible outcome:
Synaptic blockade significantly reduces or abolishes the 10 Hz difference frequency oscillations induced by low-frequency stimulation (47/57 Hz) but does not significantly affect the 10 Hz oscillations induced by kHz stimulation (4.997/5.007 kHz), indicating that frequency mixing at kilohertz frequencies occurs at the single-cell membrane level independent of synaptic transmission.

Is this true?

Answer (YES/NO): YES